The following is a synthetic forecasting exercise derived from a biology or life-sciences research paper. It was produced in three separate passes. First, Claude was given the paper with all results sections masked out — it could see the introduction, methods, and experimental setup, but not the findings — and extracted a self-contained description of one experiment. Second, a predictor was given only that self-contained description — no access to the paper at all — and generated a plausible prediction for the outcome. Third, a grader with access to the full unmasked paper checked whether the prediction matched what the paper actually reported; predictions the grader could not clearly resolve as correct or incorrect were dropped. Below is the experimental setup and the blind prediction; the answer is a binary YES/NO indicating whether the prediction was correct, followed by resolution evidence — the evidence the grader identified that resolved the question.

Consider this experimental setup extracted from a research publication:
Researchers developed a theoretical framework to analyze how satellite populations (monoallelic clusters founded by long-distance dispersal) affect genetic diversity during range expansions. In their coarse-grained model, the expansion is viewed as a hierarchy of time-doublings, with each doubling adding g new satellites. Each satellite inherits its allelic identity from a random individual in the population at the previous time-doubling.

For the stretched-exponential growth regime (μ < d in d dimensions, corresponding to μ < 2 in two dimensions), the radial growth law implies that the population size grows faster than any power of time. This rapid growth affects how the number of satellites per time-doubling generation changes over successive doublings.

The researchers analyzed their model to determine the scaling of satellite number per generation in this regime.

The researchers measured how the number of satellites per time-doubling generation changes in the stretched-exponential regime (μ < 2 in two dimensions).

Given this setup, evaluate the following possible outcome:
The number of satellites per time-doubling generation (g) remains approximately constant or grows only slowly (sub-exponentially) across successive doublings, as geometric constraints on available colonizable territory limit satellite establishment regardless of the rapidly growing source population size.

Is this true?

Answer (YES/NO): NO